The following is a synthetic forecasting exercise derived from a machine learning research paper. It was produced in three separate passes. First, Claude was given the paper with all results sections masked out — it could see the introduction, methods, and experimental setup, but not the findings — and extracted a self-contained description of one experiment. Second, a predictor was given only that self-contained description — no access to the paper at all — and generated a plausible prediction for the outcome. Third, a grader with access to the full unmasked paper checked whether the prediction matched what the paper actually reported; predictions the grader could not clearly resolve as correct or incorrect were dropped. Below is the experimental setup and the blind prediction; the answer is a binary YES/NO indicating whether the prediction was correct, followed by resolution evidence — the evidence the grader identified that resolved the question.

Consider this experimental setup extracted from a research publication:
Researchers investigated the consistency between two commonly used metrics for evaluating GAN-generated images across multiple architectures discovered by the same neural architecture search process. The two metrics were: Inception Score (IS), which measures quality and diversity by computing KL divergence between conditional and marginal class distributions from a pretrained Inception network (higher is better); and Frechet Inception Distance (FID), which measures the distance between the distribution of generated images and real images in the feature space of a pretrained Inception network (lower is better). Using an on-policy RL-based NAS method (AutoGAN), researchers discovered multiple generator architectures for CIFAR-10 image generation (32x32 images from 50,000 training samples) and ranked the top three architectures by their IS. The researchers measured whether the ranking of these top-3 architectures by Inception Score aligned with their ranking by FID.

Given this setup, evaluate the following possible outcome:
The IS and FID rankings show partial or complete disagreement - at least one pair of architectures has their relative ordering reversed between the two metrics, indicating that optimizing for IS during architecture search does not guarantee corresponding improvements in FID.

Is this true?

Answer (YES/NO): NO